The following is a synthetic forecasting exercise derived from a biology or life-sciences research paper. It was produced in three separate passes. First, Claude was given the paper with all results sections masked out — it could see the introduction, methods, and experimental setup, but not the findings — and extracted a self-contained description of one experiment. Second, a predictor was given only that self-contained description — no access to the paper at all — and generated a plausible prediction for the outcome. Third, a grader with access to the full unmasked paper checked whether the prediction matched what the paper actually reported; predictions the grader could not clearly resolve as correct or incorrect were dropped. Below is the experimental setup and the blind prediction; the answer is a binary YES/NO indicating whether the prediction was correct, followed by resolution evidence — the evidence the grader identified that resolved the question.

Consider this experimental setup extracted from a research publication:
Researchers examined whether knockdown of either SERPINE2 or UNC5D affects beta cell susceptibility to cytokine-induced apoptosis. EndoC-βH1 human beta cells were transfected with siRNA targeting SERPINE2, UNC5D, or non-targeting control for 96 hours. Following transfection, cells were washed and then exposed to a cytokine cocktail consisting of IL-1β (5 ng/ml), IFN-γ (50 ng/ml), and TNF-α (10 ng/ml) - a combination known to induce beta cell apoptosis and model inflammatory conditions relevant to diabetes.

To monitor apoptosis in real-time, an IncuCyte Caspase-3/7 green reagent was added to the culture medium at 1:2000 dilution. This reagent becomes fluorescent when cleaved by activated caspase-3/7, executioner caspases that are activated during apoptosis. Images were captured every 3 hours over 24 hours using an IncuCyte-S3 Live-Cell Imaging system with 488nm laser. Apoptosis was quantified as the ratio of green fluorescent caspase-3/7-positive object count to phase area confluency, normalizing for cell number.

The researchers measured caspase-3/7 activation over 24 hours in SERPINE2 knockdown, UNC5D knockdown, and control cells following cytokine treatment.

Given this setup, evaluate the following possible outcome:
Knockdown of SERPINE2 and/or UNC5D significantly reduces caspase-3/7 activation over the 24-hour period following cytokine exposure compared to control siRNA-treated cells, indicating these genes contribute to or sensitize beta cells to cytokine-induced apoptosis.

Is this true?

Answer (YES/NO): NO